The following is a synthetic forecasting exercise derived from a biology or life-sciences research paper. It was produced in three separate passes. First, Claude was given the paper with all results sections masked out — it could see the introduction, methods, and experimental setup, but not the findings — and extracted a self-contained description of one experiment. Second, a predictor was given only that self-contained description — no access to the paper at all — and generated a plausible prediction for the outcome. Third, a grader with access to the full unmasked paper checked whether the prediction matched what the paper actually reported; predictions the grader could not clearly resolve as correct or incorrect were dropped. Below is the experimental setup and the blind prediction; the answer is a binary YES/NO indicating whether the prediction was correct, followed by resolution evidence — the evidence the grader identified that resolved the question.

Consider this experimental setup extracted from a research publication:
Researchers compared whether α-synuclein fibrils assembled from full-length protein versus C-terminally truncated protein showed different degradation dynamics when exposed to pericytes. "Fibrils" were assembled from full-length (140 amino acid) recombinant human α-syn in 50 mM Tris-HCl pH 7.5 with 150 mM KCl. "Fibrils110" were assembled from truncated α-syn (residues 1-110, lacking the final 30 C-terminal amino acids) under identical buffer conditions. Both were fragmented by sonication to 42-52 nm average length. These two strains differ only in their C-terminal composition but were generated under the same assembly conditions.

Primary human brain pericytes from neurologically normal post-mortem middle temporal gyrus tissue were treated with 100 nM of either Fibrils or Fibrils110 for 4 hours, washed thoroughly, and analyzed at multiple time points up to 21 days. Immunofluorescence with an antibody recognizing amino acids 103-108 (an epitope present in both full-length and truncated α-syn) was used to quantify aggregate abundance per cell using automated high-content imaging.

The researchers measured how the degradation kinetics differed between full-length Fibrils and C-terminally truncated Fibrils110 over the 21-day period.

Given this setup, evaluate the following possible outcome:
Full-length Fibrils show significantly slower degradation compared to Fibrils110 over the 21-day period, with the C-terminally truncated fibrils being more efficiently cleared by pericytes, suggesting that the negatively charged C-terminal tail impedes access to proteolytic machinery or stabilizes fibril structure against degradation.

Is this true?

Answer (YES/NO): NO